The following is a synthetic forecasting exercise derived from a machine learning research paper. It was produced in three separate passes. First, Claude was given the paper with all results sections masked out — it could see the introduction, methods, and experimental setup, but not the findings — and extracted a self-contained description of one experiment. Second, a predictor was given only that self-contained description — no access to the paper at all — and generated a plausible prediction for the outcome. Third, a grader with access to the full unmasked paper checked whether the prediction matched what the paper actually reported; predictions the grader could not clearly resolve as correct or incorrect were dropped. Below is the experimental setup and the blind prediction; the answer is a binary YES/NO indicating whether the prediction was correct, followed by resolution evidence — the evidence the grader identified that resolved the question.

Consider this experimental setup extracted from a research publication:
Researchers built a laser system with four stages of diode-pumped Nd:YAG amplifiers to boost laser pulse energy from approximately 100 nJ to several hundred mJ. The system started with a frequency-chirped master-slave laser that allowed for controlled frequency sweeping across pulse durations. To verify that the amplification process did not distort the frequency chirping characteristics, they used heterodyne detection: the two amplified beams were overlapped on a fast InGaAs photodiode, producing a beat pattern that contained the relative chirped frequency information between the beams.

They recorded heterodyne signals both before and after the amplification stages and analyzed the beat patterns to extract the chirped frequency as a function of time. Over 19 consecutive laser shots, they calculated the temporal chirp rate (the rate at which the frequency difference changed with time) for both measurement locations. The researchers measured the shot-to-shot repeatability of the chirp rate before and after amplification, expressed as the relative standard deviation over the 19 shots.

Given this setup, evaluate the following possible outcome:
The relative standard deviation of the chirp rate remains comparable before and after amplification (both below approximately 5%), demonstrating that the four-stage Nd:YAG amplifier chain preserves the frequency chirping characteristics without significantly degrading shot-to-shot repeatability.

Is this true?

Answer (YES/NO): NO